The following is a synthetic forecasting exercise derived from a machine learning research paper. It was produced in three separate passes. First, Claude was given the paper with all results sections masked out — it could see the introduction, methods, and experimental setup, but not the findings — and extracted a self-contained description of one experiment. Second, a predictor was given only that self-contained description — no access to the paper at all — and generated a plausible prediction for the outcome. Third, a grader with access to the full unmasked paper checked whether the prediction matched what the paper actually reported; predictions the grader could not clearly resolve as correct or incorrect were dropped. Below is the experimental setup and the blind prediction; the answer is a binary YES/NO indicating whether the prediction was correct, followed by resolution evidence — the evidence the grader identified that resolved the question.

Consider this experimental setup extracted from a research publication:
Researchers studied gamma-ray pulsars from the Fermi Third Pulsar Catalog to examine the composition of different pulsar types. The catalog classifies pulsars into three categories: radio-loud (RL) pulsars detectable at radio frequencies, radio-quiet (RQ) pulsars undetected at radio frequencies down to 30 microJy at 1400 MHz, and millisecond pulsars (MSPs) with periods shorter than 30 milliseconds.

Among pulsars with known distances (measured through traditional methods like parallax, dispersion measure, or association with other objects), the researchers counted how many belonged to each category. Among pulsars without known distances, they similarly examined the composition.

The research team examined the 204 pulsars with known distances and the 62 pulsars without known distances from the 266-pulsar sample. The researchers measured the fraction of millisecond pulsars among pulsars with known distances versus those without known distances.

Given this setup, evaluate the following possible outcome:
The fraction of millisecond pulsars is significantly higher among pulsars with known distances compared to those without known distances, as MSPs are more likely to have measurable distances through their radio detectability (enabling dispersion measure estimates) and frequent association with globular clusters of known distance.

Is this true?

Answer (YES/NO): YES